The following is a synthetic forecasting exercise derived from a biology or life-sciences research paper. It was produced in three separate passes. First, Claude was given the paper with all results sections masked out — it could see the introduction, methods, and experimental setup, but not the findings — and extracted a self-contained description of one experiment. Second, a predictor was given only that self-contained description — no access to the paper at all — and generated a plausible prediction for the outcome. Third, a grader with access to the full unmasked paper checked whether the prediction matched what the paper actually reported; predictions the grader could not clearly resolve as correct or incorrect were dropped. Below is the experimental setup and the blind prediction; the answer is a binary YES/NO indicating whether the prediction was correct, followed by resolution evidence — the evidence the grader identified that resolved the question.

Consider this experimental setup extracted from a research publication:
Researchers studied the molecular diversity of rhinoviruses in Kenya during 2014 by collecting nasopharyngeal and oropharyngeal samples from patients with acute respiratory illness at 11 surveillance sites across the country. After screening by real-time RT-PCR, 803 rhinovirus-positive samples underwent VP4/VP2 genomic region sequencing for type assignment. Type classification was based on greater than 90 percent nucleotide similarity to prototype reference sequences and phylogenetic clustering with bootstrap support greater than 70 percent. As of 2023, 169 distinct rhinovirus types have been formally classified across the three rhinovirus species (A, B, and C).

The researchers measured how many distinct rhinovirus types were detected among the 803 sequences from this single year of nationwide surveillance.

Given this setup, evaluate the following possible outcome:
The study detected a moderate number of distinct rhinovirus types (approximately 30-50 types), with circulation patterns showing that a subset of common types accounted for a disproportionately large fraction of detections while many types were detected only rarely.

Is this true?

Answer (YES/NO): NO